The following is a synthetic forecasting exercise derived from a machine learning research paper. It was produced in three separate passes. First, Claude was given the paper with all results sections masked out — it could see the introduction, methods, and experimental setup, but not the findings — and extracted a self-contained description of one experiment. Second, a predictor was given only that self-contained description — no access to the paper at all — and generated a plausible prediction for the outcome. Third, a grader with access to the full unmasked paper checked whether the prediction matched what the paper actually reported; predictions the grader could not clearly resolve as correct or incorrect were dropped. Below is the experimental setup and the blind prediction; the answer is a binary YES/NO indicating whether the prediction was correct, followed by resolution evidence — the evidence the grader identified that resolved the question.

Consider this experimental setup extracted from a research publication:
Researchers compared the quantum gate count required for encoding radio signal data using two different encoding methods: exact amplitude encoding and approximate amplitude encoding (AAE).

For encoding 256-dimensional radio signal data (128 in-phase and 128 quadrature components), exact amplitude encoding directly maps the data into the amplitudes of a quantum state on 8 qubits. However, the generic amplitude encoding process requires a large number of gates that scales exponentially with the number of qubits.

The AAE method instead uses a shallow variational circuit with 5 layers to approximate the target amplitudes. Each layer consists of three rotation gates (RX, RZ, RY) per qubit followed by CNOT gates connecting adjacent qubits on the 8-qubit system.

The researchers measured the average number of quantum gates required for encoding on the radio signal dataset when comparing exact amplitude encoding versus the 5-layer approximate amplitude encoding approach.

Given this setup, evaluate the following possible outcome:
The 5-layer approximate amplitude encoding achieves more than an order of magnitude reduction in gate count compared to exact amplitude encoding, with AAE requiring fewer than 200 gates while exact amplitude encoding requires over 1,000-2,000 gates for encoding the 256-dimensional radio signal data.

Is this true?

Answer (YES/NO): NO